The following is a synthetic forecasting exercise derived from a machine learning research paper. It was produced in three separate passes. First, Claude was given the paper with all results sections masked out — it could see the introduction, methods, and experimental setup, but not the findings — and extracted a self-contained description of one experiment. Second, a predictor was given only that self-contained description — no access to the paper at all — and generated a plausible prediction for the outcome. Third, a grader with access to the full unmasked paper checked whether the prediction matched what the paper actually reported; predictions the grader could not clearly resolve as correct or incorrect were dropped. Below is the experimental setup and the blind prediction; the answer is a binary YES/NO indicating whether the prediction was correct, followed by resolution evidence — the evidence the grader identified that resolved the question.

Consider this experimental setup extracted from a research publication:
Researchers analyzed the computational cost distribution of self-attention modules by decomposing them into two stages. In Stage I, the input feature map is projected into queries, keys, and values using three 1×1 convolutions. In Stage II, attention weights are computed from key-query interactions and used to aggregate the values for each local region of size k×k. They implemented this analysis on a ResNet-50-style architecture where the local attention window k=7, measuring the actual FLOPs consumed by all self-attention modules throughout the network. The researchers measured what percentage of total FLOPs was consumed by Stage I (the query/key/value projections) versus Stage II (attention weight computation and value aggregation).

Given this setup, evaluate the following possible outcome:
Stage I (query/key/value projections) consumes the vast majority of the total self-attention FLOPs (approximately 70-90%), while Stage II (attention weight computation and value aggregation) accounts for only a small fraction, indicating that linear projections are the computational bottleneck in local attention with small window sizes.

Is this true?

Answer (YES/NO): YES